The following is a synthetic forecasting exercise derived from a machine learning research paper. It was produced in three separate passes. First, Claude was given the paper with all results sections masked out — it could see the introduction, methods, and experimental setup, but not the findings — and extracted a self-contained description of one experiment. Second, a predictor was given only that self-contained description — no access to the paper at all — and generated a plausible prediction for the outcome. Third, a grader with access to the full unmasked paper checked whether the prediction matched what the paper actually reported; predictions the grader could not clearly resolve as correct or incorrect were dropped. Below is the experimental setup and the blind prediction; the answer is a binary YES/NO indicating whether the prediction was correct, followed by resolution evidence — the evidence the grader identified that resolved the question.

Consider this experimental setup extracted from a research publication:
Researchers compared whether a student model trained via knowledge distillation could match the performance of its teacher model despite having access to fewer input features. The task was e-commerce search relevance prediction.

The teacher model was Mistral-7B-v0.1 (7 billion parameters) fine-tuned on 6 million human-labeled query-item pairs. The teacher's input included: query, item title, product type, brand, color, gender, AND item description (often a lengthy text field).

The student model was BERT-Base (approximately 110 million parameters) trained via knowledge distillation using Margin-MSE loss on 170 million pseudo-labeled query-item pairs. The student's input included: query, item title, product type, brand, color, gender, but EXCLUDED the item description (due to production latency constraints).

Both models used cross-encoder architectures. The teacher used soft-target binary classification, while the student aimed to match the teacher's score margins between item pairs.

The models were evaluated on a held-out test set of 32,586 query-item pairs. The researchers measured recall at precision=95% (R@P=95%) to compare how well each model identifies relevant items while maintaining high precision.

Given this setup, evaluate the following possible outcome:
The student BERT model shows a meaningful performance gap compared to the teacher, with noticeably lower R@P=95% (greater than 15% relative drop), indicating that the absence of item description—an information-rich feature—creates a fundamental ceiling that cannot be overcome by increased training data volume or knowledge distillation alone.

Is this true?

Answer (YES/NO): NO